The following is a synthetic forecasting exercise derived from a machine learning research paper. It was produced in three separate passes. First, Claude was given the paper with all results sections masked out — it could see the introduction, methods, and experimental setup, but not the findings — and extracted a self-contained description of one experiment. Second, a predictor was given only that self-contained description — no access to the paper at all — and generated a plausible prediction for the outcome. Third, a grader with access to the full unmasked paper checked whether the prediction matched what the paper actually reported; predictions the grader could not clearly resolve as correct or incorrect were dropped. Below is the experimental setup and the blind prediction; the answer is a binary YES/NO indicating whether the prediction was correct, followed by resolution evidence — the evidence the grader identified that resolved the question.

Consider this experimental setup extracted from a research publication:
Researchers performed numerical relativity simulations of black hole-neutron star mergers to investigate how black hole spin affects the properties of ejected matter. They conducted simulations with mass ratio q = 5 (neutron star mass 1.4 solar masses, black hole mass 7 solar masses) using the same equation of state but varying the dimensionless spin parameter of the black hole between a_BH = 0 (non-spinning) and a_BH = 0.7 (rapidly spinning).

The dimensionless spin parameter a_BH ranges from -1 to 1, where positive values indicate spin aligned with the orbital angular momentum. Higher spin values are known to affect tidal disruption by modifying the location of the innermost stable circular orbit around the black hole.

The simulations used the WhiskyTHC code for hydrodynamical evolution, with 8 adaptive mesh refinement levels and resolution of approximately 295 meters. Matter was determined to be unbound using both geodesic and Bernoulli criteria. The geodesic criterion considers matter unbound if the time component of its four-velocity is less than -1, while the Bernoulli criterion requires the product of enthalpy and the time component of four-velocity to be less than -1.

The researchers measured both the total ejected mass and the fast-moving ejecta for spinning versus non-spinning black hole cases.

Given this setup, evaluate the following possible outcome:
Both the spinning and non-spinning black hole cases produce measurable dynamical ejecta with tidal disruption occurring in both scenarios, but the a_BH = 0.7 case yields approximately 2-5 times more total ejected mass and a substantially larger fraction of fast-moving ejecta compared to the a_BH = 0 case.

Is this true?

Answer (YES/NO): NO